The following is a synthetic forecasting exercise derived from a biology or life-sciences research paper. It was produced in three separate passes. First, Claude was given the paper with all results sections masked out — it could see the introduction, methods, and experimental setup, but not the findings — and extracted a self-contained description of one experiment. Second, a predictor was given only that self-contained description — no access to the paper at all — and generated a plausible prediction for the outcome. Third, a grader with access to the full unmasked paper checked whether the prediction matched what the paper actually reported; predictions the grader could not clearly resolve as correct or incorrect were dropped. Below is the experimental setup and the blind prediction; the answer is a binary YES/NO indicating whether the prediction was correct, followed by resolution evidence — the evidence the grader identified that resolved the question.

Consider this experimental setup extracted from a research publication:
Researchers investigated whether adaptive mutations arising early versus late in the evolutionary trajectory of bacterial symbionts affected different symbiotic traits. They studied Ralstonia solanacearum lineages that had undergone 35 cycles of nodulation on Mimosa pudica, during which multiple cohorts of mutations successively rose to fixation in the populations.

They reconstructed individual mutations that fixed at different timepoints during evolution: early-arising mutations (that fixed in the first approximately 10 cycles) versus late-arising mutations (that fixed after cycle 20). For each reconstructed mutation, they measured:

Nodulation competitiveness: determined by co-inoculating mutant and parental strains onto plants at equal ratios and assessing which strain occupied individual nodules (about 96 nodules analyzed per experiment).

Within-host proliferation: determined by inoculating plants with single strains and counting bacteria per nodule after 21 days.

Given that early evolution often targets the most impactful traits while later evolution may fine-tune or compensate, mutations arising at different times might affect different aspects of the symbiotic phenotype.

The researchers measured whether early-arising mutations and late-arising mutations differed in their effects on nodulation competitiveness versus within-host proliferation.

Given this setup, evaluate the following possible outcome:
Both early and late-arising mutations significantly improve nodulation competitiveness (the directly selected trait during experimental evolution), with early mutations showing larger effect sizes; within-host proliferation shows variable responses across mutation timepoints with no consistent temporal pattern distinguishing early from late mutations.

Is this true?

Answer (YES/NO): NO